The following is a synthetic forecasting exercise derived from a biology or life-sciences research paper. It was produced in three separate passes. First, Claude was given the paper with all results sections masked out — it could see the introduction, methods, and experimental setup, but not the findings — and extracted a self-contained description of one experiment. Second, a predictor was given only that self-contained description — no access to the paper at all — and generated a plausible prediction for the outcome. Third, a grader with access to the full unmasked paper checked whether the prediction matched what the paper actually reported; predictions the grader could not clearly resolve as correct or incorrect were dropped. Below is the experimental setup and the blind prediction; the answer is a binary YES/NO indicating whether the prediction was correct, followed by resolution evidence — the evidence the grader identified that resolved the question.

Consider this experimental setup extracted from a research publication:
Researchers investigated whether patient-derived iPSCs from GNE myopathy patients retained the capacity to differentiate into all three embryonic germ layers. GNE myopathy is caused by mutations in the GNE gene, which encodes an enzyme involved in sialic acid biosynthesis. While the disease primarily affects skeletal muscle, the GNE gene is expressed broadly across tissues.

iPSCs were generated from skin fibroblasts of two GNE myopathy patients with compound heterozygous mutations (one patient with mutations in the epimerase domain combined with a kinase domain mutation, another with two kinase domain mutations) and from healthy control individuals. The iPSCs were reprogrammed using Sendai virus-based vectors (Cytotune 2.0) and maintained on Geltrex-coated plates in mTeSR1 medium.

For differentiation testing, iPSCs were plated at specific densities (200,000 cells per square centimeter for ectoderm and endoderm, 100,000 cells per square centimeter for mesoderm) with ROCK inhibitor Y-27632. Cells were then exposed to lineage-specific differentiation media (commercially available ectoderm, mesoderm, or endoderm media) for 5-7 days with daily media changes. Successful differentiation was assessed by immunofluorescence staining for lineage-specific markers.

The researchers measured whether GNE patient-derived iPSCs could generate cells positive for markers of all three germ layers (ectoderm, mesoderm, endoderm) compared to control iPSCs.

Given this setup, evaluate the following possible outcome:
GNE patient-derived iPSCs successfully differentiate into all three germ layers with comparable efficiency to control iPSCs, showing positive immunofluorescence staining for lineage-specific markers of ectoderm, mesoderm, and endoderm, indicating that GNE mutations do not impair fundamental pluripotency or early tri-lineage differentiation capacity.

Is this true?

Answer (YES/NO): YES